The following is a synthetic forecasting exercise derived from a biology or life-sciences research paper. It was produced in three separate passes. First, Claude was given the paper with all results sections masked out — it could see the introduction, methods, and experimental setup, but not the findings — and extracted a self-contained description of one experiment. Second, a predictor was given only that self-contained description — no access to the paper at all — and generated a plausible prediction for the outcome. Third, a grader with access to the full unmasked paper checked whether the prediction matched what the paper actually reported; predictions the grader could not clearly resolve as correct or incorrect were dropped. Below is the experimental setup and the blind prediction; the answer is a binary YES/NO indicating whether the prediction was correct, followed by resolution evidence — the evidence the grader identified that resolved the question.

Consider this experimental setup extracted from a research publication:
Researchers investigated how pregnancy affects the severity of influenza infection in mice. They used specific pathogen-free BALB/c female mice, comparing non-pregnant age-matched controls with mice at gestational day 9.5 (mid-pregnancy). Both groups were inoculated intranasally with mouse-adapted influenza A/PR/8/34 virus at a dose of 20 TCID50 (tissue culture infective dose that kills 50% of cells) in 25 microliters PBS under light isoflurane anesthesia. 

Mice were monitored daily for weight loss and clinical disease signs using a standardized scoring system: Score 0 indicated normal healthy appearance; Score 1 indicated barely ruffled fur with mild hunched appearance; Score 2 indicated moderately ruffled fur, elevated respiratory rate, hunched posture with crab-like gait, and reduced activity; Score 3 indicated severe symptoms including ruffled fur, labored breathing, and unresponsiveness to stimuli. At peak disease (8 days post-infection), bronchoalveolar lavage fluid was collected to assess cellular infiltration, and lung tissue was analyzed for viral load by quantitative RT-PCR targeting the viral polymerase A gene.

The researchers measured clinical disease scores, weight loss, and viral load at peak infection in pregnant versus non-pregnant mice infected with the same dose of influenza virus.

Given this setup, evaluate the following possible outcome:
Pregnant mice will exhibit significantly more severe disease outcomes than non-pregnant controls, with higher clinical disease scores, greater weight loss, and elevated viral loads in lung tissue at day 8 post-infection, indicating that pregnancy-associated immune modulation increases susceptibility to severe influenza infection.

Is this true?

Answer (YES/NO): YES